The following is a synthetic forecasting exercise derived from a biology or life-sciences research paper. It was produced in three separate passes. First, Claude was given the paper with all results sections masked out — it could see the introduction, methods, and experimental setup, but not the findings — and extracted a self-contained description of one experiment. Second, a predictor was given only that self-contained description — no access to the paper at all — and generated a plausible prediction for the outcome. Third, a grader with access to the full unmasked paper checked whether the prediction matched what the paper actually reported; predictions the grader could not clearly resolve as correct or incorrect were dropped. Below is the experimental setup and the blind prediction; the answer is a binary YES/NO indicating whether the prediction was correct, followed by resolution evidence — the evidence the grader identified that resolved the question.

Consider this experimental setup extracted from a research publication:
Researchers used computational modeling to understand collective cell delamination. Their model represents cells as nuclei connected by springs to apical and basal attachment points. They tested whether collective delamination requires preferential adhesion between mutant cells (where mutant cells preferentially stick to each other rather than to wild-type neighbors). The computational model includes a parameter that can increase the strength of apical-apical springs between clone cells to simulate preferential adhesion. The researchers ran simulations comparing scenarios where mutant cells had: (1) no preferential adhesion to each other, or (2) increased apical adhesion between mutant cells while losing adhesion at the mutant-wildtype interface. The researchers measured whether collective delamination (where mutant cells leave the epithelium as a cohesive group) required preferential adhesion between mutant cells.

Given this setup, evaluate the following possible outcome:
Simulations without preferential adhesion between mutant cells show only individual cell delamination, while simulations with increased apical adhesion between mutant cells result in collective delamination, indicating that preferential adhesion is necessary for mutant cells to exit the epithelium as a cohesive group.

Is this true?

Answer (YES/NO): YES